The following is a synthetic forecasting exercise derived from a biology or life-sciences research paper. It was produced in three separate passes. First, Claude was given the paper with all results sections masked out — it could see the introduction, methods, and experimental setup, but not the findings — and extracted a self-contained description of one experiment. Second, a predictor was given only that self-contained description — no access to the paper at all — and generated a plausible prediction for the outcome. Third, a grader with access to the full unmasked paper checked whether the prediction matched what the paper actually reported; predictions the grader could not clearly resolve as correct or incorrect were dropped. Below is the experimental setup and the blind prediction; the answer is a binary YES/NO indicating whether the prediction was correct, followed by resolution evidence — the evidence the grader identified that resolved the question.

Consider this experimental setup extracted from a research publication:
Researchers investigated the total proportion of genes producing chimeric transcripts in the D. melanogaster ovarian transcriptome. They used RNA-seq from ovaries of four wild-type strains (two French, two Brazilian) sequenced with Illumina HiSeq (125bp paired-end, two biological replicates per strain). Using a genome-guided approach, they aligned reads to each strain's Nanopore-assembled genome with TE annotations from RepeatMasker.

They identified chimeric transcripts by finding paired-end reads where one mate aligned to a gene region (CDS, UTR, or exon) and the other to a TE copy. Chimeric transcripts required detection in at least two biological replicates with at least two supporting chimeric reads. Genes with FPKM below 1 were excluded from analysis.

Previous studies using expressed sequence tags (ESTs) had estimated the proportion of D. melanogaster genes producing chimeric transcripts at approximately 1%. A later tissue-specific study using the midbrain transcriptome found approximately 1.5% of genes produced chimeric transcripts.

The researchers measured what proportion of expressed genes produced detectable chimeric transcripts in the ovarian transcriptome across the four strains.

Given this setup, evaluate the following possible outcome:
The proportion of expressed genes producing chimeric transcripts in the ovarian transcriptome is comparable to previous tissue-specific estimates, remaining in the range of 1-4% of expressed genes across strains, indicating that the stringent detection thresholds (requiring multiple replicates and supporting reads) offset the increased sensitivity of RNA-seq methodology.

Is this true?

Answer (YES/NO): NO